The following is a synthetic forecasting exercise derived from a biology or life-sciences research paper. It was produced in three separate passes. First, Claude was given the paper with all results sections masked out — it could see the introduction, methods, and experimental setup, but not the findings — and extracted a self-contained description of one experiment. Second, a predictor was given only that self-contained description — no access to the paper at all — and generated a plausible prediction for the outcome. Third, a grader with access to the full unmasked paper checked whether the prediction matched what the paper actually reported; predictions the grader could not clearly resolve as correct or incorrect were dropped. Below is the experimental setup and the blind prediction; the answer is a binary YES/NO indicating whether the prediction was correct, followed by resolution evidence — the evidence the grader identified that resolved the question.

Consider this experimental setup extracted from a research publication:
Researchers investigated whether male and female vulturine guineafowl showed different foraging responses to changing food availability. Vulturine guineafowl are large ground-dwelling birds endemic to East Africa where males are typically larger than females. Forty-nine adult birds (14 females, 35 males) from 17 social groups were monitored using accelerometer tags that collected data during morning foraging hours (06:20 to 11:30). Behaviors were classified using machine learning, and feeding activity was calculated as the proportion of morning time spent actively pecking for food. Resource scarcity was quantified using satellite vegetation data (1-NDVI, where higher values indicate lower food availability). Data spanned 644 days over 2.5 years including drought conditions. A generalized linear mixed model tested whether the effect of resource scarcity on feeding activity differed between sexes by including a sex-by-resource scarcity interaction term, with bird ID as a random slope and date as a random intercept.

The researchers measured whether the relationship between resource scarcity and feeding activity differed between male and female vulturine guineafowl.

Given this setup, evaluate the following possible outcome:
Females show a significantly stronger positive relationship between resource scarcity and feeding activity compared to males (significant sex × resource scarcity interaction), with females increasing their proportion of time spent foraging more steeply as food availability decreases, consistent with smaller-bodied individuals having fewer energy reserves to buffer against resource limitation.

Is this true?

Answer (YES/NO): NO